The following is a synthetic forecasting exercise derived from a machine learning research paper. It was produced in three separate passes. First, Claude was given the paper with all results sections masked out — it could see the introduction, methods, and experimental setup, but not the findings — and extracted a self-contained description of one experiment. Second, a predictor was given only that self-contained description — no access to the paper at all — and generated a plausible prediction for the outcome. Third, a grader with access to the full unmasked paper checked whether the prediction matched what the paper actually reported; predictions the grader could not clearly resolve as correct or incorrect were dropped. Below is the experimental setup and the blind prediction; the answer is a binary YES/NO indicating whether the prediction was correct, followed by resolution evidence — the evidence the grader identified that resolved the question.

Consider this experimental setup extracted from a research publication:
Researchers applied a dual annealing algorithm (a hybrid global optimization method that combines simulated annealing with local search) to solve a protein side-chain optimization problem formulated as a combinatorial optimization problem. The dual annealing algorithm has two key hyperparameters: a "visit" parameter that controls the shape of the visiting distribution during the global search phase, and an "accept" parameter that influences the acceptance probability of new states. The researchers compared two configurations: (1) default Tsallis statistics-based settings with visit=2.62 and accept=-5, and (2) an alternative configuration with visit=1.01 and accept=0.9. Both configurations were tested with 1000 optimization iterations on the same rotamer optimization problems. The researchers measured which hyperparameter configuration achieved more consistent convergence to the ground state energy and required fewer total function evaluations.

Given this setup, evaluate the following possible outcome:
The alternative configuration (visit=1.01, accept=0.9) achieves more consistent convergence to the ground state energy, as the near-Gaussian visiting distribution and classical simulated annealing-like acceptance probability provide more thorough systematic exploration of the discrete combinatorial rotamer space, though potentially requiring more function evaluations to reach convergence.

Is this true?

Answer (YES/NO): NO